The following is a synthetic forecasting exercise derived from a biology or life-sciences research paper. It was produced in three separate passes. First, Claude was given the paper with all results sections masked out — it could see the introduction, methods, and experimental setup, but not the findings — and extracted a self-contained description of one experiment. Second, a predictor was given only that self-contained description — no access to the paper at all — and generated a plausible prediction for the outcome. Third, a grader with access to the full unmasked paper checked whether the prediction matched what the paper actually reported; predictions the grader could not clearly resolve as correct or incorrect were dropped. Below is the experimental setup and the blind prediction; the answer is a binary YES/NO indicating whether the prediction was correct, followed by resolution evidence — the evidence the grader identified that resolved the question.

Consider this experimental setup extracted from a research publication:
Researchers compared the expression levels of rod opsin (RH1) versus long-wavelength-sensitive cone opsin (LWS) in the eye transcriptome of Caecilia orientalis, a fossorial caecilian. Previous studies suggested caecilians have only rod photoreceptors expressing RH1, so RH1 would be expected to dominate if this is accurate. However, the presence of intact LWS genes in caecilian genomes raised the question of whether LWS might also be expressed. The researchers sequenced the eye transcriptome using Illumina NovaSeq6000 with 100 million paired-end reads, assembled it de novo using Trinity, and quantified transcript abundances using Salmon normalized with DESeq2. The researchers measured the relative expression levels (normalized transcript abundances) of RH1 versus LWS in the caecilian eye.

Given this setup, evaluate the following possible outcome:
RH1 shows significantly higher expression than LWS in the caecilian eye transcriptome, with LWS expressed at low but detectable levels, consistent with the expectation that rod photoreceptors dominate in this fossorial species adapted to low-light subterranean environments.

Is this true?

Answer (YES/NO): YES